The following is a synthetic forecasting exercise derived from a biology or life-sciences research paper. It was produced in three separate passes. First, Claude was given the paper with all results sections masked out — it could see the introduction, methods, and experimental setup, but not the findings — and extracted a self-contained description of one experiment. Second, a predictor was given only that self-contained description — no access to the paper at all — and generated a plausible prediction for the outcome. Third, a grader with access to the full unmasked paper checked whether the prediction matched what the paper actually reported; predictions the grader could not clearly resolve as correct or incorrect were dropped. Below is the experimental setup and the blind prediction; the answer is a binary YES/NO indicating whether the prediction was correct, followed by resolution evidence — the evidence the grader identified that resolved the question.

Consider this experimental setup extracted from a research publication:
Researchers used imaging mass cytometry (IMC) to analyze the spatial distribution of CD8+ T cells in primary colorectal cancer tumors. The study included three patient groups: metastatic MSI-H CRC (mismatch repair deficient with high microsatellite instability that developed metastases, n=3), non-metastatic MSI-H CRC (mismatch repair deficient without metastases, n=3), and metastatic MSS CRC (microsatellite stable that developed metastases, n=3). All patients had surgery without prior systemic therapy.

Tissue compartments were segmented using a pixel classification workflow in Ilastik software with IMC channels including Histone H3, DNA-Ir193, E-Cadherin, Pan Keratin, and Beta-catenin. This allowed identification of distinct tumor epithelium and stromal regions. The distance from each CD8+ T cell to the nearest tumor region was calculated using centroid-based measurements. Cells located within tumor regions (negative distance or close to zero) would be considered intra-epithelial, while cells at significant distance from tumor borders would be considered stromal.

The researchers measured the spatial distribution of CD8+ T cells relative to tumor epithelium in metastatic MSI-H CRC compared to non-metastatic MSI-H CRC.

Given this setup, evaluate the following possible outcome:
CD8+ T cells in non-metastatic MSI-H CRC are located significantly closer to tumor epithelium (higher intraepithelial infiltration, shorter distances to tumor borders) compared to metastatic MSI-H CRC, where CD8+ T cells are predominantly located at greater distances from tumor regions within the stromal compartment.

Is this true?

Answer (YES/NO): YES